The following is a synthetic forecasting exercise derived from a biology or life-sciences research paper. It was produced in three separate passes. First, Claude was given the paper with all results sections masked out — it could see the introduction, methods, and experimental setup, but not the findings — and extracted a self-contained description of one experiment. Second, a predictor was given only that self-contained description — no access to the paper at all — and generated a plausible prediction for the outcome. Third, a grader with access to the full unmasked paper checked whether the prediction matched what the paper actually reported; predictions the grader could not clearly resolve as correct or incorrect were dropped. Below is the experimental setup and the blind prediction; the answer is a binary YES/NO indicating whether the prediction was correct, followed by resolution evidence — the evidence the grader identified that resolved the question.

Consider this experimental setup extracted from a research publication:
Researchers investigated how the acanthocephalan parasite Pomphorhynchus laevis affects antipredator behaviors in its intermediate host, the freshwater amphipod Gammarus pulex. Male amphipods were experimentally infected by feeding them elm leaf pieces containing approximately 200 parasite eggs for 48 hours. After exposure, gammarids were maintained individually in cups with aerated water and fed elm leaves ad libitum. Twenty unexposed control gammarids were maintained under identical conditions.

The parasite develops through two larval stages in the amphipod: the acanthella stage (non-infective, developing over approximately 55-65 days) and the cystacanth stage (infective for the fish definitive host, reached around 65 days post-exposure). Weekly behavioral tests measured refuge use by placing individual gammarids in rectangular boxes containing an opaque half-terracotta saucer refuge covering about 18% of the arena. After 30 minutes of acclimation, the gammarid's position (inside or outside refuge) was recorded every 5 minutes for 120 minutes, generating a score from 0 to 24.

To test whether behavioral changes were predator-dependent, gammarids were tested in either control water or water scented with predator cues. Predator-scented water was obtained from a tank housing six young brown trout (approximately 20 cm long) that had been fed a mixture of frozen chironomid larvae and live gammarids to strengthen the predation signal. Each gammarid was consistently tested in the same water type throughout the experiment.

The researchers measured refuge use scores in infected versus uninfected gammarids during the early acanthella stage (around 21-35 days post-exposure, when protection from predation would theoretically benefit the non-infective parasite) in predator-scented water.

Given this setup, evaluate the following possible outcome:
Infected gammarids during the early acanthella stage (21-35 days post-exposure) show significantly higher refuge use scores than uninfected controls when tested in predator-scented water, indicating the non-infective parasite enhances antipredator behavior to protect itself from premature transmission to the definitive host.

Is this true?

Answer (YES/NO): NO